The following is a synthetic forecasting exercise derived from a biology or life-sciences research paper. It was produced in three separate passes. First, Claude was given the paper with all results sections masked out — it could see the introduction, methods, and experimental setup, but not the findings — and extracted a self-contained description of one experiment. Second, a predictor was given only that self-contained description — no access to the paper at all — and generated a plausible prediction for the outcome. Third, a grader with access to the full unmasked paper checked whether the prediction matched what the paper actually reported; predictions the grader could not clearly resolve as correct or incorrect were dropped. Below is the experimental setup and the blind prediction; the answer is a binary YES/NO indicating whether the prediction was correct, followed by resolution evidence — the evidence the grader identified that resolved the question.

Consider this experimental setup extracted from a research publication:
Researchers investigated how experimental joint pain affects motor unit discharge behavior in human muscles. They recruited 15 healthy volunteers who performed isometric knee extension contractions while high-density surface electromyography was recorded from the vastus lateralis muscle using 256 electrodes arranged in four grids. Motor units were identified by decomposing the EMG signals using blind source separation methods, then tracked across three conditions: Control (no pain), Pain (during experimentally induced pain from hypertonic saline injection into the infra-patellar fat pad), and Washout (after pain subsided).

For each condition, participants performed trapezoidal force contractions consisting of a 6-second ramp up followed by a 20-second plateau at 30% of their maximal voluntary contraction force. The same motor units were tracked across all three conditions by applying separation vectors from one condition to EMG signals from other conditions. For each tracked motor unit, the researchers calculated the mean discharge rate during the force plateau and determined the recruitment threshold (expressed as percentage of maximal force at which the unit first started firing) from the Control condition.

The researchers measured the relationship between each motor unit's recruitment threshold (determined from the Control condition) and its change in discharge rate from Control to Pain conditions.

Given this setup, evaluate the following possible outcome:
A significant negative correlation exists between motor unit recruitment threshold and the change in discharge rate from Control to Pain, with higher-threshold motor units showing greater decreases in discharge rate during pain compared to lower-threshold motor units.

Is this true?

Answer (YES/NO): NO